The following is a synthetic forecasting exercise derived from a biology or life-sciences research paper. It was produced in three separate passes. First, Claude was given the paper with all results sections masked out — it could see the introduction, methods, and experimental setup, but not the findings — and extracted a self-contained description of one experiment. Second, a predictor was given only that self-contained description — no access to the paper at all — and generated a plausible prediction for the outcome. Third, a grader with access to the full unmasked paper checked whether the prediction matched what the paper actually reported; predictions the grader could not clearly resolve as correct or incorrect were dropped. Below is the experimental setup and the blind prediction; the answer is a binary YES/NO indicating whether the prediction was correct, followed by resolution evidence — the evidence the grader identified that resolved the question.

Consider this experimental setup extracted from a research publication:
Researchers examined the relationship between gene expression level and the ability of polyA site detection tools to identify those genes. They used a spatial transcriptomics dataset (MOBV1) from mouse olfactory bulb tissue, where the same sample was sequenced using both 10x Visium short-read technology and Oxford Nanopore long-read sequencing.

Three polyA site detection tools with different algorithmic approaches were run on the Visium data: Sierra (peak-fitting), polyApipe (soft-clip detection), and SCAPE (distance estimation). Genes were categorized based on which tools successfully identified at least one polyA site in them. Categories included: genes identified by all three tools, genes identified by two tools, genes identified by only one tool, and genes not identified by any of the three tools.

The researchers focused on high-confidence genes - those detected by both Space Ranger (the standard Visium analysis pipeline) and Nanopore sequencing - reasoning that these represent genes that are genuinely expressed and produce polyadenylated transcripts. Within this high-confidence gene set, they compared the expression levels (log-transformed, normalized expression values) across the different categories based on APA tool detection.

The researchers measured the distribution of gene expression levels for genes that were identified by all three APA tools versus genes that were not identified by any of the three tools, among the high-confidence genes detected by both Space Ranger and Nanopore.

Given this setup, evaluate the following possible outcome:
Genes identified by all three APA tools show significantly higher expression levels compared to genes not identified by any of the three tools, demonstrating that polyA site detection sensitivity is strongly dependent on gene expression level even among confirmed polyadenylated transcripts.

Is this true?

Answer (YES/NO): YES